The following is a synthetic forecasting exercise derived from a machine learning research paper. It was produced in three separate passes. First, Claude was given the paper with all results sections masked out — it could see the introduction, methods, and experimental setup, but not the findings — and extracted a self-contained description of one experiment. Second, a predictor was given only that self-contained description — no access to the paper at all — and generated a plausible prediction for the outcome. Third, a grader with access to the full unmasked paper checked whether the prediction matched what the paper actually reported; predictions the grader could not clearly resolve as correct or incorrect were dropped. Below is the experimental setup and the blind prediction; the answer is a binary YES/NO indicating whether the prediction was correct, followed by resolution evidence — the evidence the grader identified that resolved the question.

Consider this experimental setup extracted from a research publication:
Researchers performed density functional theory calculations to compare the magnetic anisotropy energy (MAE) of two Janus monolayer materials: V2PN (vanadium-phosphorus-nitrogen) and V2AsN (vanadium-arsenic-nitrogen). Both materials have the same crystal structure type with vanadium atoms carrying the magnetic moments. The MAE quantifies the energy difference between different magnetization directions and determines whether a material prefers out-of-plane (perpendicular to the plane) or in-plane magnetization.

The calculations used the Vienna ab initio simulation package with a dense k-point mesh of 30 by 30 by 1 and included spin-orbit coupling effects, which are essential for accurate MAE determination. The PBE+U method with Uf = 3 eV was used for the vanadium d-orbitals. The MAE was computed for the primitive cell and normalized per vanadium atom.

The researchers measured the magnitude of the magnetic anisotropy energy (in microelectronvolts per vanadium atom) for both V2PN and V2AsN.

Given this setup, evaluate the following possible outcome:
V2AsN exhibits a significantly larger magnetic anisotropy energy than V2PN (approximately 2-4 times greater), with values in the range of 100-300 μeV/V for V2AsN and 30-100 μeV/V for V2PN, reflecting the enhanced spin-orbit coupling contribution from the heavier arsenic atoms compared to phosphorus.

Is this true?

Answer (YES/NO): NO